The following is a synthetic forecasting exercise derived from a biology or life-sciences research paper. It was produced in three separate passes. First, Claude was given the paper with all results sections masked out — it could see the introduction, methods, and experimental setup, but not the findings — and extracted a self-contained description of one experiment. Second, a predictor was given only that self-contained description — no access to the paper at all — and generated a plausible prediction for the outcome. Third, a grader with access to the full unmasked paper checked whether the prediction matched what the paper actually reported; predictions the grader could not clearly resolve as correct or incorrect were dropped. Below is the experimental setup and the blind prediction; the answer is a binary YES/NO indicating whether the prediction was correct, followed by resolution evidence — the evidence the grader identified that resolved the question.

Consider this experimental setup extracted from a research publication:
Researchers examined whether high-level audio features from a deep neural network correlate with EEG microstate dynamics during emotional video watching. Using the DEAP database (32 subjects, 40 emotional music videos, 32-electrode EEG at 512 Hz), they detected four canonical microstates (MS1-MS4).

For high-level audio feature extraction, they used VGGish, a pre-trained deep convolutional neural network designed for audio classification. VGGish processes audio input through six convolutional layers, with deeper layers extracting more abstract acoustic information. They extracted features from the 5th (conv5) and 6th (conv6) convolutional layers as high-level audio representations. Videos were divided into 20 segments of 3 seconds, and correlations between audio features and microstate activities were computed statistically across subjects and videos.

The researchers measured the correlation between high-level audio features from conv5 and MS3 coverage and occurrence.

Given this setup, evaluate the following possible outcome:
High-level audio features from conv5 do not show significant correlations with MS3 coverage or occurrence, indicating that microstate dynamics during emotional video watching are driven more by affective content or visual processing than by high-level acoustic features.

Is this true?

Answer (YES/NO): NO